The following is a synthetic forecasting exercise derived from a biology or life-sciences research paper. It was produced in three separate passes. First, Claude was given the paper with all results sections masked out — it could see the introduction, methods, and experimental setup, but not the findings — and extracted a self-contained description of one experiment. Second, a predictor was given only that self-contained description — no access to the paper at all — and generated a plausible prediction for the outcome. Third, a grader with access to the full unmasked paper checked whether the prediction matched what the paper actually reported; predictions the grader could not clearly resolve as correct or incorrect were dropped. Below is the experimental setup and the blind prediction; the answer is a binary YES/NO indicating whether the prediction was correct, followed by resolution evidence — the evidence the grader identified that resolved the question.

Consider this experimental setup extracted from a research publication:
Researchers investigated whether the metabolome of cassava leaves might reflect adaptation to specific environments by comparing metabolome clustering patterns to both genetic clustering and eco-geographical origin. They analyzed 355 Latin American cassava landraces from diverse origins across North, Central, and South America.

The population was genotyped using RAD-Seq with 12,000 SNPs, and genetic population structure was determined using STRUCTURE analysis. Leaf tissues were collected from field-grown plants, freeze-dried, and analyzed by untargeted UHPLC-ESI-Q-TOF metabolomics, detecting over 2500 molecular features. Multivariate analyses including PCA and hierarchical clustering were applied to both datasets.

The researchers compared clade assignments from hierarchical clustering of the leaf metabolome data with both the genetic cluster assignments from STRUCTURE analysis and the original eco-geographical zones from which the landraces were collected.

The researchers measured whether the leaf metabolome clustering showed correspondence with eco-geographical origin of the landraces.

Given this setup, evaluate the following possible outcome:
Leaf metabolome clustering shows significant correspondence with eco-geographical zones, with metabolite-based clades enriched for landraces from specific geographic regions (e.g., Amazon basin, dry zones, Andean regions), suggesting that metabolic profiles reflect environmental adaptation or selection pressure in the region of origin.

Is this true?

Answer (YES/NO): YES